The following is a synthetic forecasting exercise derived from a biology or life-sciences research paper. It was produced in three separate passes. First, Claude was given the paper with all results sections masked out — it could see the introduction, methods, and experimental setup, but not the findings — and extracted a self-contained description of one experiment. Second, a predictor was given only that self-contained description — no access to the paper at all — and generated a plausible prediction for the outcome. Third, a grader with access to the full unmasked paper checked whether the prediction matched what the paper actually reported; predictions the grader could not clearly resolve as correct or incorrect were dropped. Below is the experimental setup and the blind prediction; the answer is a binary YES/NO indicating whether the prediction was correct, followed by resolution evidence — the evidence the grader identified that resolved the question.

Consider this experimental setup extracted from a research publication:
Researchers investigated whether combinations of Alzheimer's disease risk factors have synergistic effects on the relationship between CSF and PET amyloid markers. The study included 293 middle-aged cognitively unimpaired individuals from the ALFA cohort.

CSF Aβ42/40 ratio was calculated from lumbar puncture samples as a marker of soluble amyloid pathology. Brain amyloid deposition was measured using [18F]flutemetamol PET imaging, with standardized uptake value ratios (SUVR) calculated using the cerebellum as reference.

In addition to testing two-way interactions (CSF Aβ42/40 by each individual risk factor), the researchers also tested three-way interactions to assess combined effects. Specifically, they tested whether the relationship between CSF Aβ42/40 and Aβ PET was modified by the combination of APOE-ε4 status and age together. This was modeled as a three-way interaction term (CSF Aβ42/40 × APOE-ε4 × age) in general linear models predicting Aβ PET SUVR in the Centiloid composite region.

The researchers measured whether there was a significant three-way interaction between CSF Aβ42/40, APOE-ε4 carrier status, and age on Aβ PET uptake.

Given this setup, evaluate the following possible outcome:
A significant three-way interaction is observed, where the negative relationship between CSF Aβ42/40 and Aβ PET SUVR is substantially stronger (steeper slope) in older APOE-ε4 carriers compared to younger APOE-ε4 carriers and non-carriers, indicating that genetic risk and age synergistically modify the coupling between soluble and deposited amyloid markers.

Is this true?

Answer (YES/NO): YES